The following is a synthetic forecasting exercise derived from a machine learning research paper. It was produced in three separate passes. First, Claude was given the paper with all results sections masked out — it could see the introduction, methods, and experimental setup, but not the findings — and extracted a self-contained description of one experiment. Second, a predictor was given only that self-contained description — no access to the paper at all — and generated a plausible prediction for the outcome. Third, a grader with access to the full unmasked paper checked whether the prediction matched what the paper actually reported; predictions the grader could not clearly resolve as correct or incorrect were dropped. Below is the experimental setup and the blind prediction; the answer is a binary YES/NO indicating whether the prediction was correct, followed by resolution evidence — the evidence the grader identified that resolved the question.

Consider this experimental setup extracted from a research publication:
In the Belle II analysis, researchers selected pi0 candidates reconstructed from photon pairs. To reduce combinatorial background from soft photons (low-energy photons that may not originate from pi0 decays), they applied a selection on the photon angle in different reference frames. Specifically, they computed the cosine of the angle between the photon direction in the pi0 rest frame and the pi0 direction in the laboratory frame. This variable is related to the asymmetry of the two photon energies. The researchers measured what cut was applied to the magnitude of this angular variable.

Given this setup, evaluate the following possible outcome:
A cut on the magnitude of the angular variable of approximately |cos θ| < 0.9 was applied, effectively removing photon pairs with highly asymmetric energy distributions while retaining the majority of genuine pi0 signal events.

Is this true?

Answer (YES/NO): NO